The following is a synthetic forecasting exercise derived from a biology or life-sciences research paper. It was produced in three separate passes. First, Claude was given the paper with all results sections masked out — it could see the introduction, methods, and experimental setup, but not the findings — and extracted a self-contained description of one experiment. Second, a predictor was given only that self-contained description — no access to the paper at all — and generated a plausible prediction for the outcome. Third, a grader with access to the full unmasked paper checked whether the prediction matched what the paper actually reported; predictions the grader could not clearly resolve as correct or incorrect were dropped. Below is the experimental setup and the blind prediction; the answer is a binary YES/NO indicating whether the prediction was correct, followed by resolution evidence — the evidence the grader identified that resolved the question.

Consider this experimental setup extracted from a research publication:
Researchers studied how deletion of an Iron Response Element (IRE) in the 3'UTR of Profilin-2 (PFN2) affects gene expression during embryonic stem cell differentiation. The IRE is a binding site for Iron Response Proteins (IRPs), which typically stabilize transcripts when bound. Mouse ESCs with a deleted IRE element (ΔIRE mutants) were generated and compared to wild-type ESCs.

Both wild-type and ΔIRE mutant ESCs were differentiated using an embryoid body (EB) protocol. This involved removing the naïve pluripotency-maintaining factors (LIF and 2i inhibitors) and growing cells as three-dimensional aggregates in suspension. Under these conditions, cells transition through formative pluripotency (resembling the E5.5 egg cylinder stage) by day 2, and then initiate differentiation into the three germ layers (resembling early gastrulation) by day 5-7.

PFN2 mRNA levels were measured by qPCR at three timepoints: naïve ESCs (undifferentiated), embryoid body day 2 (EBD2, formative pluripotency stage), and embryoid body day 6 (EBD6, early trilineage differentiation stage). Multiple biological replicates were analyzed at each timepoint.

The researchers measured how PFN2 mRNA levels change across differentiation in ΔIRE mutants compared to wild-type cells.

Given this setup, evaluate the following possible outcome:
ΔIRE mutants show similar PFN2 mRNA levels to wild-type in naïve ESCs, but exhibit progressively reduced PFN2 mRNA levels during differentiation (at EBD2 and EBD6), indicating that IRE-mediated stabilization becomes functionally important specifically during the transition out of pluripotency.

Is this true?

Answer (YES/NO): YES